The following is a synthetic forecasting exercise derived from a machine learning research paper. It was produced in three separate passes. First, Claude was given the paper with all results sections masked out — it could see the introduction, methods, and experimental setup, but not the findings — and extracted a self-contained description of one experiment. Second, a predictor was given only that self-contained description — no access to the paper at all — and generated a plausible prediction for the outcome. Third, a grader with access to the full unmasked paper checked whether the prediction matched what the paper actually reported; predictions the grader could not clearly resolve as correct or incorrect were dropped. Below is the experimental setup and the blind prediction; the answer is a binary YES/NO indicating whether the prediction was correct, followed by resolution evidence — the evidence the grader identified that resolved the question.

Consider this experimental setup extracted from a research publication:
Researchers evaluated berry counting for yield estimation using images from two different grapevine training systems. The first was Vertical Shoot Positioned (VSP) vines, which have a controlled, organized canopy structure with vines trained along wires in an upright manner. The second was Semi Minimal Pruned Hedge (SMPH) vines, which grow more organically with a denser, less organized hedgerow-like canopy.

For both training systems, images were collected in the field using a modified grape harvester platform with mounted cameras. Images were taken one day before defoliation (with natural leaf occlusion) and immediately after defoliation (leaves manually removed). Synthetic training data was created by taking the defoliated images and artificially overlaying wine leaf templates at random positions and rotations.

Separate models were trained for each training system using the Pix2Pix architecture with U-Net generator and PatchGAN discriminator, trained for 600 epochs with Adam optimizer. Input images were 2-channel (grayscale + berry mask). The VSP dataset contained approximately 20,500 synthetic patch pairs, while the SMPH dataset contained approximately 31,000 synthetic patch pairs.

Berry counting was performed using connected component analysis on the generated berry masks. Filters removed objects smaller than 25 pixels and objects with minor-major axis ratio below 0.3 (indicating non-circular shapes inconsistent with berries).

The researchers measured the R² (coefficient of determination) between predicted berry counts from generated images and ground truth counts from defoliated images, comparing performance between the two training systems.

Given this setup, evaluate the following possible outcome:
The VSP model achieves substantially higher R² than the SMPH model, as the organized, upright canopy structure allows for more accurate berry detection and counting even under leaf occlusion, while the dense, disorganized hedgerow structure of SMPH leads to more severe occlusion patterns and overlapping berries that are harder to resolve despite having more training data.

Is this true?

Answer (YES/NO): NO